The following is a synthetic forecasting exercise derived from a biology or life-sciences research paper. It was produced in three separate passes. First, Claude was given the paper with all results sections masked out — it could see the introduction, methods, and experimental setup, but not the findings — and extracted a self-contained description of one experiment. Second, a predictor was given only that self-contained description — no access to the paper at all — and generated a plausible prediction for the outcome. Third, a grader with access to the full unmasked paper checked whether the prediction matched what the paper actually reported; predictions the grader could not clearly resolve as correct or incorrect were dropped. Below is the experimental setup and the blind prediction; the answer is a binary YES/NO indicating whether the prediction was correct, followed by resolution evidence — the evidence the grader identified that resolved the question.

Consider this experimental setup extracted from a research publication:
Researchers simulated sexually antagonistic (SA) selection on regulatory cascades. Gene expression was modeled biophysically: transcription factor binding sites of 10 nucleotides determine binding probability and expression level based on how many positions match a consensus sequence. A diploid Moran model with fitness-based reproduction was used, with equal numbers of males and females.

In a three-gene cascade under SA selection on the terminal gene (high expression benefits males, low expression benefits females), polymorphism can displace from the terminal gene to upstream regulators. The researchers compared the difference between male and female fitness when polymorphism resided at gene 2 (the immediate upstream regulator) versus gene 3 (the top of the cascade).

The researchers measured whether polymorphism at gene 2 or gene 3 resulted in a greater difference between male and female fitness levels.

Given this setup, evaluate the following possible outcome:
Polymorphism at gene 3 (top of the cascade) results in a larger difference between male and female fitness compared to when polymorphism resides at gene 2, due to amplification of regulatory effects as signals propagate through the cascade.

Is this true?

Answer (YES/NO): NO